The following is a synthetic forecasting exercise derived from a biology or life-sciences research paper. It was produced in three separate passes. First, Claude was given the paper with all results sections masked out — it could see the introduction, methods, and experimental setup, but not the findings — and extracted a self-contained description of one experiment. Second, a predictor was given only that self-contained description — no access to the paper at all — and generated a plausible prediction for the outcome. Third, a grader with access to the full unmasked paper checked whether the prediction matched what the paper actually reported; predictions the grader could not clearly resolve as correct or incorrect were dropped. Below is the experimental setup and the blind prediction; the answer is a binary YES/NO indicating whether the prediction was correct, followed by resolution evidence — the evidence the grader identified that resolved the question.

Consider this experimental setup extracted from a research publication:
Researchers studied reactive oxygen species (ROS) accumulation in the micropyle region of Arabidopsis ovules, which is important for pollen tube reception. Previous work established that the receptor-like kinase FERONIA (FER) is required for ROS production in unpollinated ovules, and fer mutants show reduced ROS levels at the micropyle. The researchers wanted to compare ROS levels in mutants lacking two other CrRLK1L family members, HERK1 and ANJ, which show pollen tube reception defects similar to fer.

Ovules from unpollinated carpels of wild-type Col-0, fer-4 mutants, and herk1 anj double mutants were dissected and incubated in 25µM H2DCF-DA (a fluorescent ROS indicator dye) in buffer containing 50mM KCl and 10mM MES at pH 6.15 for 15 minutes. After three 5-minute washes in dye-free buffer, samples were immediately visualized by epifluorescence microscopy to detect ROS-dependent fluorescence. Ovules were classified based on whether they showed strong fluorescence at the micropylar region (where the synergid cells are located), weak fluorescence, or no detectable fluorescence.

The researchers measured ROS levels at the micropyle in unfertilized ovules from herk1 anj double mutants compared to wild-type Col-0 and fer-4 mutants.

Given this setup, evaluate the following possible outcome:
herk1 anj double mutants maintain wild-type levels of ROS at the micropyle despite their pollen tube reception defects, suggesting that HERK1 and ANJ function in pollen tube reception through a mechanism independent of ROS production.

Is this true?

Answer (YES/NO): YES